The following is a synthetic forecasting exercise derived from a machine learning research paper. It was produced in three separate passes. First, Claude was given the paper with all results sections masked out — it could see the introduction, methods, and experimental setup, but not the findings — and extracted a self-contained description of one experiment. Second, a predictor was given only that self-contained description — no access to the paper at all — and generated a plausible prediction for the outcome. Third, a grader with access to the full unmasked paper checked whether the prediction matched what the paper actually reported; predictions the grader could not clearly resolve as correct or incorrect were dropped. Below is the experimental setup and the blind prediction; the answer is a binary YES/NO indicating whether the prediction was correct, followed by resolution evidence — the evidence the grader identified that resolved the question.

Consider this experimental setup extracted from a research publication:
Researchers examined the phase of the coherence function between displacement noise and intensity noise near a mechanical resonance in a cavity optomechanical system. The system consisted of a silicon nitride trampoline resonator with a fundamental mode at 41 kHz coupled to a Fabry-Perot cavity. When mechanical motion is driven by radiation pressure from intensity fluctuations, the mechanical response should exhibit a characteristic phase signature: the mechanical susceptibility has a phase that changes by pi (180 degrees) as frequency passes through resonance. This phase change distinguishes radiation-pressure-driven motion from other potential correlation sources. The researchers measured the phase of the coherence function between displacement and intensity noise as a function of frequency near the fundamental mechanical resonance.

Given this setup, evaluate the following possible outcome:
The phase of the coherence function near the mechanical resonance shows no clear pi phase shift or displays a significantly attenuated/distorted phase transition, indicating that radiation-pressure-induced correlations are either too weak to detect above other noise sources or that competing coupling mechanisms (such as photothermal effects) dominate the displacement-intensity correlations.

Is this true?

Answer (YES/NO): NO